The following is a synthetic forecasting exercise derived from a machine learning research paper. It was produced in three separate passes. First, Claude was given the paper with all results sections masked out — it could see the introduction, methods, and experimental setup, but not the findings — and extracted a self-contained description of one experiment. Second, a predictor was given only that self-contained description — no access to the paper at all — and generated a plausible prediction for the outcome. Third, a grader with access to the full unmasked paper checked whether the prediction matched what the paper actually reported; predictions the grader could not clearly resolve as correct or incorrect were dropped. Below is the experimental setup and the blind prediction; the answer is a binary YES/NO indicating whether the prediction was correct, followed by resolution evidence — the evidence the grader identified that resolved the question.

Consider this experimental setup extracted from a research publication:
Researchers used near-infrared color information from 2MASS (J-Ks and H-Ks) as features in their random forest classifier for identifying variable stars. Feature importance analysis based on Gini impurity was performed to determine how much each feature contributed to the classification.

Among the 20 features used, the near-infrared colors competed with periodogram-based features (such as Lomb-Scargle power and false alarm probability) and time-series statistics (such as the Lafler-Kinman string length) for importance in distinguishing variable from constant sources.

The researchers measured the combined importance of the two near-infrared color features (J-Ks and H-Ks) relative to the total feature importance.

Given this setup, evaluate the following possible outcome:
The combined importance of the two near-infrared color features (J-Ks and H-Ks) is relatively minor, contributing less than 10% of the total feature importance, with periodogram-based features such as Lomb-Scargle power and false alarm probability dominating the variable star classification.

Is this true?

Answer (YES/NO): NO